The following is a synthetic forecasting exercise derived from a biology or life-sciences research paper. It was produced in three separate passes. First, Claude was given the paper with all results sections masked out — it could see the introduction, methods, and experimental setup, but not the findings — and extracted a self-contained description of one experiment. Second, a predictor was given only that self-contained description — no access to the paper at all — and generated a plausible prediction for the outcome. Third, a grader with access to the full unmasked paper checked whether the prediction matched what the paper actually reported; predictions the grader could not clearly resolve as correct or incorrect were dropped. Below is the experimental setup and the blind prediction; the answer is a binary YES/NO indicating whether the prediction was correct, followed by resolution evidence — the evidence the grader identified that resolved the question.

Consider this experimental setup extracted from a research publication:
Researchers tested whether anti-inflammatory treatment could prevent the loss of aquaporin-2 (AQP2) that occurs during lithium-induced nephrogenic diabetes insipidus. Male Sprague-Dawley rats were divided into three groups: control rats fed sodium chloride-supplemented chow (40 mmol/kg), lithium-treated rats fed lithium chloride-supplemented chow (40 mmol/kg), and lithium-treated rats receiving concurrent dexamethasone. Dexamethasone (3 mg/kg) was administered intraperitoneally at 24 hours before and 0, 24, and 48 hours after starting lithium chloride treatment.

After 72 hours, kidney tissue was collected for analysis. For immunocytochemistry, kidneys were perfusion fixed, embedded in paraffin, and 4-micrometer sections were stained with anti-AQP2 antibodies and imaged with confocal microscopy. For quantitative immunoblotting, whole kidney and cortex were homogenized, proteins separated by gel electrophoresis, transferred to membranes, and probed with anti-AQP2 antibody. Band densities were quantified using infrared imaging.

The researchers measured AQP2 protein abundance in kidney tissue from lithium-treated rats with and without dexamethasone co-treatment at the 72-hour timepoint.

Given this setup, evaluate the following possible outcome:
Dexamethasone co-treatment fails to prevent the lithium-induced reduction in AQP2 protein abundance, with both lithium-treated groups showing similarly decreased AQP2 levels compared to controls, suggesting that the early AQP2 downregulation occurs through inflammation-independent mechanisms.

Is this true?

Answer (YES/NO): NO